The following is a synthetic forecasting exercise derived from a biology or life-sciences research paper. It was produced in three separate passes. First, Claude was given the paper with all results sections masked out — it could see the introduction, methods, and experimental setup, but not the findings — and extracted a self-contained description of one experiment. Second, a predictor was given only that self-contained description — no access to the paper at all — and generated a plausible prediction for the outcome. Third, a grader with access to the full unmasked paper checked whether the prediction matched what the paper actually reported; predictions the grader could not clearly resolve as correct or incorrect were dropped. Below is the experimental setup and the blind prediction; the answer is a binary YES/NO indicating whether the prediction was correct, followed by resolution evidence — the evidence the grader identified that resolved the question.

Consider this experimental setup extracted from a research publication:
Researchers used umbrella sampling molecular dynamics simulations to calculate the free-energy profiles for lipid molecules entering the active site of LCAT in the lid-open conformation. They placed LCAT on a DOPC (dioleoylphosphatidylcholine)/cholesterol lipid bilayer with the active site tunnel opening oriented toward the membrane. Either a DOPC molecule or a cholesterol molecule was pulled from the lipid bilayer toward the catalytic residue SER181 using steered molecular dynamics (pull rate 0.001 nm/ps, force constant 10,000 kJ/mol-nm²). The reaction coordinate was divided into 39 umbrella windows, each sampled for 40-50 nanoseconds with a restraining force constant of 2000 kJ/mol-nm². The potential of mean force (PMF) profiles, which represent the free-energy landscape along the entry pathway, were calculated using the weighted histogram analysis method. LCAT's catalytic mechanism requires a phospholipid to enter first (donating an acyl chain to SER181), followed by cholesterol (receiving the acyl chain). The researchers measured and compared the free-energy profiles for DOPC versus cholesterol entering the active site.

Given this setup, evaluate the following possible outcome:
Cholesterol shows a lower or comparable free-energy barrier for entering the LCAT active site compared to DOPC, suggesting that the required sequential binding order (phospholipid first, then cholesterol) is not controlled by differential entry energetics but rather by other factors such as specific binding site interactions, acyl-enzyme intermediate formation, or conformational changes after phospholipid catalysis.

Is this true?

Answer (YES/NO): YES